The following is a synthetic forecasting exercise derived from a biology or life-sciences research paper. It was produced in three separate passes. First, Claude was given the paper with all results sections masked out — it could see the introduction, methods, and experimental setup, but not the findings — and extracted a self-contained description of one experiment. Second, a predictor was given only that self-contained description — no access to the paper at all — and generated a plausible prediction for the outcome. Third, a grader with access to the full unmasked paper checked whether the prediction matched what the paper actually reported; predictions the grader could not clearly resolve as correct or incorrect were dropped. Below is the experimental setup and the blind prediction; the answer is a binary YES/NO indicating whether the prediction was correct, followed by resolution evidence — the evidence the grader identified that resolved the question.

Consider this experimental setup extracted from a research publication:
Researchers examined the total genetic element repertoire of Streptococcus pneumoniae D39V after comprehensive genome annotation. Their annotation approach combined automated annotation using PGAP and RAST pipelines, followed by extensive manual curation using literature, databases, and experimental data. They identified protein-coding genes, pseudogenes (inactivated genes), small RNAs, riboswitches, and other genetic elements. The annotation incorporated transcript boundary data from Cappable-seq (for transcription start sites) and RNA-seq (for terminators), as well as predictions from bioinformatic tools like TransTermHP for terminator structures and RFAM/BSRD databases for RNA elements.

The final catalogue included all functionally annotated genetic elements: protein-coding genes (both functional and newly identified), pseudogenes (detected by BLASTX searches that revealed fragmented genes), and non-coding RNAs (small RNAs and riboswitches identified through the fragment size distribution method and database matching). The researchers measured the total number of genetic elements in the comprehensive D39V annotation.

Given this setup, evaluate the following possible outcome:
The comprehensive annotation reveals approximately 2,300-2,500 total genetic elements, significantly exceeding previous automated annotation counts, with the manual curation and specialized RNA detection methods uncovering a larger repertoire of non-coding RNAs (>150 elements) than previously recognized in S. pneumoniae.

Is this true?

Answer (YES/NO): NO